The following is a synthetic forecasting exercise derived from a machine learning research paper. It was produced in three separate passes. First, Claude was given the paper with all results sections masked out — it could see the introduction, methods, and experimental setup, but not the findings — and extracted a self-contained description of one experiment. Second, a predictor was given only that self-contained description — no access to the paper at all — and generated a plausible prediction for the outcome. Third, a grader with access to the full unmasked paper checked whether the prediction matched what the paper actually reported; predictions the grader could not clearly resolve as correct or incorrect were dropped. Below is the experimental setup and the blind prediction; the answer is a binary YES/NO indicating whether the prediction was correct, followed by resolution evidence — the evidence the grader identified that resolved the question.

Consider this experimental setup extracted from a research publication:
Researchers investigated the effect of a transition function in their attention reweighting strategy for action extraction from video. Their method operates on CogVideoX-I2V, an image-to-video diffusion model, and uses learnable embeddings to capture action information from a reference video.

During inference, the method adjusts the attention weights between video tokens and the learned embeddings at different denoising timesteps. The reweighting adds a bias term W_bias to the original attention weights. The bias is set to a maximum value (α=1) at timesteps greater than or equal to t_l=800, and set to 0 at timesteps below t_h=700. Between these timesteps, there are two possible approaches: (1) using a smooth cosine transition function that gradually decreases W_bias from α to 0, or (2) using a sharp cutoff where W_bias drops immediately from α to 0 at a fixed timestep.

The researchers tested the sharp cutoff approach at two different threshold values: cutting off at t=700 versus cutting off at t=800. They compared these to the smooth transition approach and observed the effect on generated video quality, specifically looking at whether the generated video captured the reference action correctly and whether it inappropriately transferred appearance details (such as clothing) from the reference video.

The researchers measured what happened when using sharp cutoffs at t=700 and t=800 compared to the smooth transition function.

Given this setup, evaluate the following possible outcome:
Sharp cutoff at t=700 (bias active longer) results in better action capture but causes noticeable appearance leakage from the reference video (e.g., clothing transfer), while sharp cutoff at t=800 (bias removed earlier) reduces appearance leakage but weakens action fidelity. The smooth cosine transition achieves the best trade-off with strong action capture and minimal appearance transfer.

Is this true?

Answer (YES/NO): YES